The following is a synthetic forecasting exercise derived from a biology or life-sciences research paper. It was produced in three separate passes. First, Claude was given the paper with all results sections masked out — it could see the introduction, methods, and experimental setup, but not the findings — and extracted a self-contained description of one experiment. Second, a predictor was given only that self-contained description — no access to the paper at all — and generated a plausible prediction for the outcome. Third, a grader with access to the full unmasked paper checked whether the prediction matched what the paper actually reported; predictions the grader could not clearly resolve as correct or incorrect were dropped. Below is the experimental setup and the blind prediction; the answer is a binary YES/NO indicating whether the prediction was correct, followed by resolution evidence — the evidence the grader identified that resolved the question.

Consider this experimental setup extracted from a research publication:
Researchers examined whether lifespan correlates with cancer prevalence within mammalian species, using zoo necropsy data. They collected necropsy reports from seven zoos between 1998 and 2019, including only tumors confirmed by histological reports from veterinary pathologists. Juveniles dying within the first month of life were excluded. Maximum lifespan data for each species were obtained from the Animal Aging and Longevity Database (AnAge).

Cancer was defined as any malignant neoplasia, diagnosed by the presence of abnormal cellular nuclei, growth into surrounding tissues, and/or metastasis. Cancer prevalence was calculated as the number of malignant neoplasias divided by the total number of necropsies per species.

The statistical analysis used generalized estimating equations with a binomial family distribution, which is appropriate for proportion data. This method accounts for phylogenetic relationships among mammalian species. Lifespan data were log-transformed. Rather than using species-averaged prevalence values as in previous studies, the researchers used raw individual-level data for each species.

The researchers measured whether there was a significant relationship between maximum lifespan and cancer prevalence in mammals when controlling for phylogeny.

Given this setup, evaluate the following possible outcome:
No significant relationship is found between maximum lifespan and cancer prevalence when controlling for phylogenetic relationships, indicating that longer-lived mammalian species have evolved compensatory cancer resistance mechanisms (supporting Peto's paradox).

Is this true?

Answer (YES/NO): YES